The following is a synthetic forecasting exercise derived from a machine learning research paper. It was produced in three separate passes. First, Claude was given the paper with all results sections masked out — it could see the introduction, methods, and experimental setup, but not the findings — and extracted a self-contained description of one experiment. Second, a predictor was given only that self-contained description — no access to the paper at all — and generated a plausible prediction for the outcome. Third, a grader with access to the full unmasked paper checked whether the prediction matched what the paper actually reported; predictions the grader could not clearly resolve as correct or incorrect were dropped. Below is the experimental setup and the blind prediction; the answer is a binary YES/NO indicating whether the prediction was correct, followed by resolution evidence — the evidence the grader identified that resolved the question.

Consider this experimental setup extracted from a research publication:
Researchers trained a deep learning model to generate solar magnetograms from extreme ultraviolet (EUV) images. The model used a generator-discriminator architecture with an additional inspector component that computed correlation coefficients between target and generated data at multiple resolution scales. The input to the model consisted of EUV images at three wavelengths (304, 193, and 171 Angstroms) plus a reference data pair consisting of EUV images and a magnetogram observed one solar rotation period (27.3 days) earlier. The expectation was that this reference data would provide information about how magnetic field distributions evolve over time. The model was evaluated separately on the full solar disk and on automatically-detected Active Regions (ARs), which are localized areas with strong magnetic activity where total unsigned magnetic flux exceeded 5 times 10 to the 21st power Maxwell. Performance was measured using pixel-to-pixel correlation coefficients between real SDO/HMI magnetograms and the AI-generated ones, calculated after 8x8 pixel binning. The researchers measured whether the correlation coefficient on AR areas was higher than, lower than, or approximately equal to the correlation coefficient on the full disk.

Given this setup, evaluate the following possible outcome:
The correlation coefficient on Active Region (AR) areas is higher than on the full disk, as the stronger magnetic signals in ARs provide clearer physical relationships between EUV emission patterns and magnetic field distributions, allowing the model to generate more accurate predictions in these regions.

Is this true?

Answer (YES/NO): YES